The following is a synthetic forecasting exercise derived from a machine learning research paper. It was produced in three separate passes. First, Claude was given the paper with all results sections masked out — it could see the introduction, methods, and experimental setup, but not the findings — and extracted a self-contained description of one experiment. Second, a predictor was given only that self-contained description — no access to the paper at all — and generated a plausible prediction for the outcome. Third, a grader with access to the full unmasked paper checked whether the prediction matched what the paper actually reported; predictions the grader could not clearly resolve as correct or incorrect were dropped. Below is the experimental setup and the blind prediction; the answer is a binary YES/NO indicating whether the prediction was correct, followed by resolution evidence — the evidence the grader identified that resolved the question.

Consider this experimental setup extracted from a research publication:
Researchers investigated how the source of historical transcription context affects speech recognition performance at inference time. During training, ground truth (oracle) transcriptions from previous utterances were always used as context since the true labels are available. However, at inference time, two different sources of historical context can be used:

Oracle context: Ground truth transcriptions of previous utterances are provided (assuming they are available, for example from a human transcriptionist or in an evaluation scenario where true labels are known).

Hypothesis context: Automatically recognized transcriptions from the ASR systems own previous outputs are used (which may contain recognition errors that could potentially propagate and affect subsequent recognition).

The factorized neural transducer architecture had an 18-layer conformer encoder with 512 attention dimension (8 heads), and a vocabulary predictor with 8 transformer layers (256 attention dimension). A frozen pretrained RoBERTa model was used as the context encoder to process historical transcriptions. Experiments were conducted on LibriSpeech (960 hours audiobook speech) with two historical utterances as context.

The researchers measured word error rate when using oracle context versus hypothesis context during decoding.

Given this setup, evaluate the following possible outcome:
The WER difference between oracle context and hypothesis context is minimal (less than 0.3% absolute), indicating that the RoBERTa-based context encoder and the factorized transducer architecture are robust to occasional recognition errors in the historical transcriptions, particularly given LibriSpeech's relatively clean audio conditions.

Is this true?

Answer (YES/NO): YES